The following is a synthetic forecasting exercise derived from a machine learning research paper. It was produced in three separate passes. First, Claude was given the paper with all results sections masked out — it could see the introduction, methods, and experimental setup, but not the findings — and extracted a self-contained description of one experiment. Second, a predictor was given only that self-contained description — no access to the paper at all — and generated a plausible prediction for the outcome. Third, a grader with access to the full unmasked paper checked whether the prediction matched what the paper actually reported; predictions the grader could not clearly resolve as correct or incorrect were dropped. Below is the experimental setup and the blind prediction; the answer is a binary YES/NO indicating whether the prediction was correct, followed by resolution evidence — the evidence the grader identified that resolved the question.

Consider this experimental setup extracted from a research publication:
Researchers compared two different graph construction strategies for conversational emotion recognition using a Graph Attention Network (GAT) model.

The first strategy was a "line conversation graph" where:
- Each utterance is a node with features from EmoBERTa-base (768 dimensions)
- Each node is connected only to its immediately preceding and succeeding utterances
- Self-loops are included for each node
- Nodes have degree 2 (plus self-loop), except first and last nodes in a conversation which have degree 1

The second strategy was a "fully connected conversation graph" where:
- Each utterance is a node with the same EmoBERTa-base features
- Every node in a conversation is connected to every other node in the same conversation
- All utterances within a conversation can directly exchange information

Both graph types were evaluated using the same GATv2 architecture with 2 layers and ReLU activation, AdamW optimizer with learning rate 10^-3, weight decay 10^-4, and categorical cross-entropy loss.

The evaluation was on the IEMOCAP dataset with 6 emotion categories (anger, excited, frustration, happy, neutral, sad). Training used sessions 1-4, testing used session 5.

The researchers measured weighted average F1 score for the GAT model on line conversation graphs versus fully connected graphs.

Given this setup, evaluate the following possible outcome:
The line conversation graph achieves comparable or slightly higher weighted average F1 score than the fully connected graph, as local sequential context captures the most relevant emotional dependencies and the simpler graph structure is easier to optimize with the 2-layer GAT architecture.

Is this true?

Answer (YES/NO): YES